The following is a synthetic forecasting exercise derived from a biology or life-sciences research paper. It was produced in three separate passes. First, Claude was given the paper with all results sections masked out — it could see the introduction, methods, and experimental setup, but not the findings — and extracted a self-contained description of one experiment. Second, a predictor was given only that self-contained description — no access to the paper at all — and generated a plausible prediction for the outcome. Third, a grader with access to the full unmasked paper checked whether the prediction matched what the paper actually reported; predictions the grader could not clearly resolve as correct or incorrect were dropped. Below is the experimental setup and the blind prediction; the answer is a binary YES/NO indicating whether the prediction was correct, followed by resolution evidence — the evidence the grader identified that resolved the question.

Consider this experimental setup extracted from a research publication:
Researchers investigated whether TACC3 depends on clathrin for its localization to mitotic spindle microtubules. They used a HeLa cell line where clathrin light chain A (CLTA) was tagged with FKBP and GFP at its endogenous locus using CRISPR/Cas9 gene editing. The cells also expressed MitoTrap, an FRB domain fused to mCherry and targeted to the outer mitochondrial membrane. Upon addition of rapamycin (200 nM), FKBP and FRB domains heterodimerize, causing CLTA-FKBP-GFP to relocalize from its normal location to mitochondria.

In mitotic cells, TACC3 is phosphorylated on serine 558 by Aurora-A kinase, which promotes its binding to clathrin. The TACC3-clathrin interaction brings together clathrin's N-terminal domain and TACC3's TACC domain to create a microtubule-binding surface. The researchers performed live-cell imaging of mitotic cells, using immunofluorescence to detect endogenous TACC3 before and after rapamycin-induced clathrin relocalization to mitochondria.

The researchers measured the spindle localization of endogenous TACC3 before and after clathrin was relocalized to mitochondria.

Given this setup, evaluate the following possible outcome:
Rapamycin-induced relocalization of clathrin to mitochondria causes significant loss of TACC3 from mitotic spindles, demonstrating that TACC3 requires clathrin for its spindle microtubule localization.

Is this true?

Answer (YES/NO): YES